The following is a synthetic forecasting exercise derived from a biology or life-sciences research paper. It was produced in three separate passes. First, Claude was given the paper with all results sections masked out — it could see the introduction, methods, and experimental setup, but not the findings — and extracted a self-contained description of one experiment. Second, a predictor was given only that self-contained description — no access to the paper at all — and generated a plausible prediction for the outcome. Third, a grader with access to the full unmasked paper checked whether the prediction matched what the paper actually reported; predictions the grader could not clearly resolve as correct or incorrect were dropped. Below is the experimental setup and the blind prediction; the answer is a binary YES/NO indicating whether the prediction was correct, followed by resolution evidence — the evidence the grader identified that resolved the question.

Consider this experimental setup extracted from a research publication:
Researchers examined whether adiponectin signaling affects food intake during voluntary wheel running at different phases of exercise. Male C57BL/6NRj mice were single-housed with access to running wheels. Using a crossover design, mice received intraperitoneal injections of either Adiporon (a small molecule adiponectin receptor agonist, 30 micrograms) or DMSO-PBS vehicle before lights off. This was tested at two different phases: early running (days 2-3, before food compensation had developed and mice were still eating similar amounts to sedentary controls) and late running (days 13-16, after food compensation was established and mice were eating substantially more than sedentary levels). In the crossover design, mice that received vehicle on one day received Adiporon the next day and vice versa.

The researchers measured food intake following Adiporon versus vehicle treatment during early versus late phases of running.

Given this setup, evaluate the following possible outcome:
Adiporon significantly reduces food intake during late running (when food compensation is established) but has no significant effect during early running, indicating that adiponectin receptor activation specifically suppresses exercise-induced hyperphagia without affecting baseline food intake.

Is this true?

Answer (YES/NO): NO